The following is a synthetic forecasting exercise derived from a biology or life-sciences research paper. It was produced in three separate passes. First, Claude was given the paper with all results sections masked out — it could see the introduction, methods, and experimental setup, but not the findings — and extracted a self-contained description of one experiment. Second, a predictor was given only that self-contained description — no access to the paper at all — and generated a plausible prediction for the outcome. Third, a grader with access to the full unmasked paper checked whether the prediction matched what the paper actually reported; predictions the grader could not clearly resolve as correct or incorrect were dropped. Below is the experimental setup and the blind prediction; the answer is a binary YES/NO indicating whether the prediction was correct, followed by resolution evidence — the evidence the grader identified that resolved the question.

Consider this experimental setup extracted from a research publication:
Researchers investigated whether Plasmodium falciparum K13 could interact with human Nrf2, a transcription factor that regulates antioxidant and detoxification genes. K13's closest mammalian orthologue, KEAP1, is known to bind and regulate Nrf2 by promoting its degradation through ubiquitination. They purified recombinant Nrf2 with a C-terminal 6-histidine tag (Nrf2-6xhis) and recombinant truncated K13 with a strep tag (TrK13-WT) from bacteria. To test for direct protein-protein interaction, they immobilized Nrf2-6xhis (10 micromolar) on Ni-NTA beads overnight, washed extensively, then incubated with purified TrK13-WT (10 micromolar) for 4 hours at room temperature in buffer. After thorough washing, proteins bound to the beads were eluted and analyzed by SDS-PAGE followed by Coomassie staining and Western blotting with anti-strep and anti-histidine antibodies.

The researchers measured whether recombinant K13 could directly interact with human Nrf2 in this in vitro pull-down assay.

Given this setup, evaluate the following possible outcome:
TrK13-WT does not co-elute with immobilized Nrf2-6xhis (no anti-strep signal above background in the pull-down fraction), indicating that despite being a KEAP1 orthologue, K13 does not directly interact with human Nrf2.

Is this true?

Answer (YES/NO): NO